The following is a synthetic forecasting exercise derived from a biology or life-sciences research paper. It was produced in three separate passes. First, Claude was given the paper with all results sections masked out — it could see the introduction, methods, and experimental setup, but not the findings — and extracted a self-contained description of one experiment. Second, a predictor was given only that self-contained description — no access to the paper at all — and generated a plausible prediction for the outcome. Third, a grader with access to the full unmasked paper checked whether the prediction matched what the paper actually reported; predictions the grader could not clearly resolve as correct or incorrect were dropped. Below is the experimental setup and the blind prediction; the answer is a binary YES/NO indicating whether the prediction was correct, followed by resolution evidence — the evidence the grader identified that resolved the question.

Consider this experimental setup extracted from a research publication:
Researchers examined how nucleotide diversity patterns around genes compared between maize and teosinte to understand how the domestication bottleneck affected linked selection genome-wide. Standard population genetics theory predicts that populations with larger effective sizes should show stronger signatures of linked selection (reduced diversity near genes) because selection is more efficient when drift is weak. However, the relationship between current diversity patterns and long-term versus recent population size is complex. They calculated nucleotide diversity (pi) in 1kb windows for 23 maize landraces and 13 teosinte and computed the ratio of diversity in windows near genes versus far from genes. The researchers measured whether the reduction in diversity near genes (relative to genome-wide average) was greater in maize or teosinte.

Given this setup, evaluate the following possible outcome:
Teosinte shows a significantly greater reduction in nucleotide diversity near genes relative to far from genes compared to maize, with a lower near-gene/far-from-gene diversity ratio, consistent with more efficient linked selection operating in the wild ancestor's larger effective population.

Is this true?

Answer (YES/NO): YES